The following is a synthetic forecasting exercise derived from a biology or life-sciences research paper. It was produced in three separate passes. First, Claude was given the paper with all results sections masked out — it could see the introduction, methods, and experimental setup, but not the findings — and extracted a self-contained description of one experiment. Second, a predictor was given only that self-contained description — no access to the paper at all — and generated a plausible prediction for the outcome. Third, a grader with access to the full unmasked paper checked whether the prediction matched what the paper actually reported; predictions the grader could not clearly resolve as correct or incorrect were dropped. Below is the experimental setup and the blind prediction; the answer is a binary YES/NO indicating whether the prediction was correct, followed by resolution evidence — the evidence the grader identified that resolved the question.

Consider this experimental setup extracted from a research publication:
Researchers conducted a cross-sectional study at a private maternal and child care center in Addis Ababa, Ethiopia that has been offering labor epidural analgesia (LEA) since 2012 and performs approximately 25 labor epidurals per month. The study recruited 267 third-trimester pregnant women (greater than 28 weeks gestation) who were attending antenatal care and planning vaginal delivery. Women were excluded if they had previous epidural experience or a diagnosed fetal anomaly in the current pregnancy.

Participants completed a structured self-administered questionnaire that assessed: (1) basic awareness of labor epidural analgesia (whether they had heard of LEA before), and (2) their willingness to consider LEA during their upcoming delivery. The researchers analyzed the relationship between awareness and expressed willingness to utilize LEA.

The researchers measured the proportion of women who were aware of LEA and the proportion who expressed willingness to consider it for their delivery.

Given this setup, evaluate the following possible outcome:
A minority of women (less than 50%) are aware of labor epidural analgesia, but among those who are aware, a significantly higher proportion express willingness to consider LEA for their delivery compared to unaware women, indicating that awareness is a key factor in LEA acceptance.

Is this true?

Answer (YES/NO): NO